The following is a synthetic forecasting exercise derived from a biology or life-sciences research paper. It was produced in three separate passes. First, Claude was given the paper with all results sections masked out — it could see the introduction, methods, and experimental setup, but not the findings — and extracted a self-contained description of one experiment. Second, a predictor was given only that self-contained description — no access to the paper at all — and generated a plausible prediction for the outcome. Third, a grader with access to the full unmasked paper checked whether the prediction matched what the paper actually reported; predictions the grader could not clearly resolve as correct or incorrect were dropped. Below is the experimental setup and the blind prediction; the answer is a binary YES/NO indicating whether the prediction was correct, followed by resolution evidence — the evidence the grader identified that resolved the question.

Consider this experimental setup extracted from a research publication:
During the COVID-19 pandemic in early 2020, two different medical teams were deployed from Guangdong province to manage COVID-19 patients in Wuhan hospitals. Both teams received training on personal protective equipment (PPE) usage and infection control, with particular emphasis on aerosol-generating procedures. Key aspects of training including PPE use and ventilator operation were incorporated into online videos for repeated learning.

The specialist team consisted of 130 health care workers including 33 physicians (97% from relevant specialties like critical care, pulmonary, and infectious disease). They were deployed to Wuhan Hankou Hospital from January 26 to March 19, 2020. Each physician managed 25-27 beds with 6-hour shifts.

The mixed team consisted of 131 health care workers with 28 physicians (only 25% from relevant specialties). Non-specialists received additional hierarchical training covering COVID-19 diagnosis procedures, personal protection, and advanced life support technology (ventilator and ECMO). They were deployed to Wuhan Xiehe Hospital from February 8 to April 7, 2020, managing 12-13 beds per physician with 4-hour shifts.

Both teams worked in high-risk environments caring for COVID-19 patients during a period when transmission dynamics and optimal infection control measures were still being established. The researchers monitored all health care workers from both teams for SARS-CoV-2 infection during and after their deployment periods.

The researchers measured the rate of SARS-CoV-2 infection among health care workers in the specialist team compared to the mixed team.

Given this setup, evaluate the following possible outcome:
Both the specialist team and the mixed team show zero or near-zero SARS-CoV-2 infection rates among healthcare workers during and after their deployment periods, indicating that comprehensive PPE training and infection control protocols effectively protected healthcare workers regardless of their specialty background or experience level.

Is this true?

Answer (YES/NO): YES